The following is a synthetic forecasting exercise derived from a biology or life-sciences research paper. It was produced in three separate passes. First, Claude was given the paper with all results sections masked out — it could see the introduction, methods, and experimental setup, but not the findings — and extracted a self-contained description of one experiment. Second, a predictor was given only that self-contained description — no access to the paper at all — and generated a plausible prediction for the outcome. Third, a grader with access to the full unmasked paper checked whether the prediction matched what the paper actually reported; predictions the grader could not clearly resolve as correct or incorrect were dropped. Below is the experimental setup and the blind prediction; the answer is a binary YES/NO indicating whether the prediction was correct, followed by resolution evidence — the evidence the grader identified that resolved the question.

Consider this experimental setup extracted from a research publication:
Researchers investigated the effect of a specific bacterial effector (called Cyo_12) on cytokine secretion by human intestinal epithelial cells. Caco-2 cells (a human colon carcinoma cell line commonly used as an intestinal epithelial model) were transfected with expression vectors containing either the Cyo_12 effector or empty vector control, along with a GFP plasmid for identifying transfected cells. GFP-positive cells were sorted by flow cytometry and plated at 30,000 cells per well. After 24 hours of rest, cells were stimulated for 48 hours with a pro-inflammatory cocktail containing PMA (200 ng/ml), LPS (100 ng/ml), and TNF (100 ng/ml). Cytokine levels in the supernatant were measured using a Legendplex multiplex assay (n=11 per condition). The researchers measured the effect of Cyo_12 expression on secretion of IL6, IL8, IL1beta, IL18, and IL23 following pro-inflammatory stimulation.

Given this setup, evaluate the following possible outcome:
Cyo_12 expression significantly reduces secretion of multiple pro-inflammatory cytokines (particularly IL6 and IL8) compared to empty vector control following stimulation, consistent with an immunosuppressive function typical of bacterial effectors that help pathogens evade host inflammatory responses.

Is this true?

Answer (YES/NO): YES